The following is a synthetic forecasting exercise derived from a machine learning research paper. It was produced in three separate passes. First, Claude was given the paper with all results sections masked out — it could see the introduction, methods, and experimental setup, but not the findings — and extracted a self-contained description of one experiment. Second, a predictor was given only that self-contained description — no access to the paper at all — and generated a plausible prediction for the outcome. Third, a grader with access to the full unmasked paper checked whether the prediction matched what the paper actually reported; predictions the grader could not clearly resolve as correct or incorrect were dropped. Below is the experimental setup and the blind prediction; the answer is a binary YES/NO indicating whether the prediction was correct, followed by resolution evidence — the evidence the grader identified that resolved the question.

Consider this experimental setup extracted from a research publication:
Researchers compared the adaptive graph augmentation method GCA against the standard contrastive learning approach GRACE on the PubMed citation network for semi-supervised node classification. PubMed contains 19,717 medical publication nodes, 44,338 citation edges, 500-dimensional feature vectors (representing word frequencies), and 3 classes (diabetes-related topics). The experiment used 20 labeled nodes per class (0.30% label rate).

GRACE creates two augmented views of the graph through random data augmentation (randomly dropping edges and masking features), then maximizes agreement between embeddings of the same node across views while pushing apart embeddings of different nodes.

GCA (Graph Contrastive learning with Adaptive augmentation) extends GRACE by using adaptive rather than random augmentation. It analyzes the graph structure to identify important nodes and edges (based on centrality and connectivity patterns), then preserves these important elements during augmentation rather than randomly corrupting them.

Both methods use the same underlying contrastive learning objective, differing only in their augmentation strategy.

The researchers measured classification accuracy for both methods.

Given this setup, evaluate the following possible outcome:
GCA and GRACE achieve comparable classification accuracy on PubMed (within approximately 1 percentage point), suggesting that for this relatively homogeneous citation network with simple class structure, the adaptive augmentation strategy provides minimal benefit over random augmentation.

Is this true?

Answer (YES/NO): NO